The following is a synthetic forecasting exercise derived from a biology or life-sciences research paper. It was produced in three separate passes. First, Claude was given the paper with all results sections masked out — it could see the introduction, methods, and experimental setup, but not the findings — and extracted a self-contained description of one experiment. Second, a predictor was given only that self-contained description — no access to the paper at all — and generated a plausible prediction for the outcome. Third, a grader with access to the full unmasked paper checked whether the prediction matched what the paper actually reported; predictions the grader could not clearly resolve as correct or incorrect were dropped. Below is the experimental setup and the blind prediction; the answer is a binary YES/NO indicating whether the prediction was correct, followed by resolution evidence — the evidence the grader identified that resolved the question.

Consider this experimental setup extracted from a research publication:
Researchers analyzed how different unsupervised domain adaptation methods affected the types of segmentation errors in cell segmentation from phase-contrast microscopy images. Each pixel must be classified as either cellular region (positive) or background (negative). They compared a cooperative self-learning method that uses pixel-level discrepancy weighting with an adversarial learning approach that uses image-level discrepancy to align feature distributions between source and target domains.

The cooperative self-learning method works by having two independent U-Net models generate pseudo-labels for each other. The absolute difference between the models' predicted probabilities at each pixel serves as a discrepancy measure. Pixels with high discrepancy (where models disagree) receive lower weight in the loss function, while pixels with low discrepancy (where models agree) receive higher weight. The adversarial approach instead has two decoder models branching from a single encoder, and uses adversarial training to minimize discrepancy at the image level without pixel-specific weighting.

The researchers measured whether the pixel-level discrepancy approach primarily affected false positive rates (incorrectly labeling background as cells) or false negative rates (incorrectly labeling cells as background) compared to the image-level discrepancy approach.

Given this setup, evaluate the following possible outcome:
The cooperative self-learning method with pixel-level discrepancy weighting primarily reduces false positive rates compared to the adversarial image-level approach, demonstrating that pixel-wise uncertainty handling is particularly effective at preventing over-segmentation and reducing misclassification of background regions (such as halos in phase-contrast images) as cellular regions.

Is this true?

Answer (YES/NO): NO